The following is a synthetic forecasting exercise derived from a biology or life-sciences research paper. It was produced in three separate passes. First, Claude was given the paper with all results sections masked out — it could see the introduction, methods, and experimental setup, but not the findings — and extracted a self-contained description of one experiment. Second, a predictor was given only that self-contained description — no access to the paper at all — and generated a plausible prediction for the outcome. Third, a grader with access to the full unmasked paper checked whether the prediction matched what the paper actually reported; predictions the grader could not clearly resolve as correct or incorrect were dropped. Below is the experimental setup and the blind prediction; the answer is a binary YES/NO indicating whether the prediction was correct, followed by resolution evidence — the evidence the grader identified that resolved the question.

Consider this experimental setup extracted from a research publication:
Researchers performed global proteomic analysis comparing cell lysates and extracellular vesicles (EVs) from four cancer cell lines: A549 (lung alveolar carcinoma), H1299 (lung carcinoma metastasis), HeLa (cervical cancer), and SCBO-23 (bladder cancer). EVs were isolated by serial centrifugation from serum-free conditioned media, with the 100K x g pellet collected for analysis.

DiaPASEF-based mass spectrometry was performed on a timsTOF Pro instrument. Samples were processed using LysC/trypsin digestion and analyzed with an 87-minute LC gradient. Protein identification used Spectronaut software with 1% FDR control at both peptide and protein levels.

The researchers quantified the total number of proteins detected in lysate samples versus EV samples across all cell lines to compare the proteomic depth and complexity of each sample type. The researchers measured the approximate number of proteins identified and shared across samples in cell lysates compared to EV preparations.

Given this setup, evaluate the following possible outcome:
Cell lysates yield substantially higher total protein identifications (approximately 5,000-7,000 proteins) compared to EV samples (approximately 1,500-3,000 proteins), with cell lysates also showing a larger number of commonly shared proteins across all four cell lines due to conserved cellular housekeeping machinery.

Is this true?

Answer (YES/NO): NO